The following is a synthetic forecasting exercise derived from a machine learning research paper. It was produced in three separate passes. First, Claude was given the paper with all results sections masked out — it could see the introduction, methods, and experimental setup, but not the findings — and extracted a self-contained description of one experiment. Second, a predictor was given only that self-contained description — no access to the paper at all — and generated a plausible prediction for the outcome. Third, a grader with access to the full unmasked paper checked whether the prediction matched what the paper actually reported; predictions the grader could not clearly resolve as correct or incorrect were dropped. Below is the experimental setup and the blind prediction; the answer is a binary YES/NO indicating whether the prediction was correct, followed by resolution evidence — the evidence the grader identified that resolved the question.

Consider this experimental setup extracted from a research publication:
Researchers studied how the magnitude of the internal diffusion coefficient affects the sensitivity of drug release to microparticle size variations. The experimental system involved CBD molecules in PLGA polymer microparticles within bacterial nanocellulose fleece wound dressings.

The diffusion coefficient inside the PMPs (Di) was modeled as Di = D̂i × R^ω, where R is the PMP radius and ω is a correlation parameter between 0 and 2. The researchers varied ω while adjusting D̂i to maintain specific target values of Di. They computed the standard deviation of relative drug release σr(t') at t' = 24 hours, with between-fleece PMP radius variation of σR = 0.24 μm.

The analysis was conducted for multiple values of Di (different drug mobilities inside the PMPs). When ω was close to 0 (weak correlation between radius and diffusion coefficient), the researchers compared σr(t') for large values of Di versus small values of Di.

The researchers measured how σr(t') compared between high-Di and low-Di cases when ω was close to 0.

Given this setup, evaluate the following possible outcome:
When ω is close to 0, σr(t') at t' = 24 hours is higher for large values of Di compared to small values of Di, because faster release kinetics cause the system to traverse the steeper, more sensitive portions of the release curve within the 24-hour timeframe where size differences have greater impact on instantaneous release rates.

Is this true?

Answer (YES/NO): YES